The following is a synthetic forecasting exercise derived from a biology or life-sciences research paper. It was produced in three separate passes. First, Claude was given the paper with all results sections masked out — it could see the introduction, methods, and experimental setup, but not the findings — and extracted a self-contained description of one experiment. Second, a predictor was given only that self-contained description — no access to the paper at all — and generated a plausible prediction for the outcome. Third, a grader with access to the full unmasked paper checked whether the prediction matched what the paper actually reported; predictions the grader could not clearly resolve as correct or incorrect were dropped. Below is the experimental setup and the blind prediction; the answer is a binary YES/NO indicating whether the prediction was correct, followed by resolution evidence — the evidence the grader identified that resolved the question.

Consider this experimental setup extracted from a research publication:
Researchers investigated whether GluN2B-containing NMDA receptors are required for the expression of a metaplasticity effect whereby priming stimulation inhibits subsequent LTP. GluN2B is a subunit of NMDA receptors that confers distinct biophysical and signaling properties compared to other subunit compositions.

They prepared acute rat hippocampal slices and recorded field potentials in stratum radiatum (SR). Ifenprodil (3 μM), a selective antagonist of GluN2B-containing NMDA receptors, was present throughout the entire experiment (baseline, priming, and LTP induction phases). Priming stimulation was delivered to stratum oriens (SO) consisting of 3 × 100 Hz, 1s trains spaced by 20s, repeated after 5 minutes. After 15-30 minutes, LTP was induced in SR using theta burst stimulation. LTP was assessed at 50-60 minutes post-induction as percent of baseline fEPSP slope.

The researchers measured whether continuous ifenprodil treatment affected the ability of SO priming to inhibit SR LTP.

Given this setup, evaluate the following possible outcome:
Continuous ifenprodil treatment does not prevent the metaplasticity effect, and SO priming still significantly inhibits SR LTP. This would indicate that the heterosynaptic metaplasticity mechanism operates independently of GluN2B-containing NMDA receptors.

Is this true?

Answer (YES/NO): NO